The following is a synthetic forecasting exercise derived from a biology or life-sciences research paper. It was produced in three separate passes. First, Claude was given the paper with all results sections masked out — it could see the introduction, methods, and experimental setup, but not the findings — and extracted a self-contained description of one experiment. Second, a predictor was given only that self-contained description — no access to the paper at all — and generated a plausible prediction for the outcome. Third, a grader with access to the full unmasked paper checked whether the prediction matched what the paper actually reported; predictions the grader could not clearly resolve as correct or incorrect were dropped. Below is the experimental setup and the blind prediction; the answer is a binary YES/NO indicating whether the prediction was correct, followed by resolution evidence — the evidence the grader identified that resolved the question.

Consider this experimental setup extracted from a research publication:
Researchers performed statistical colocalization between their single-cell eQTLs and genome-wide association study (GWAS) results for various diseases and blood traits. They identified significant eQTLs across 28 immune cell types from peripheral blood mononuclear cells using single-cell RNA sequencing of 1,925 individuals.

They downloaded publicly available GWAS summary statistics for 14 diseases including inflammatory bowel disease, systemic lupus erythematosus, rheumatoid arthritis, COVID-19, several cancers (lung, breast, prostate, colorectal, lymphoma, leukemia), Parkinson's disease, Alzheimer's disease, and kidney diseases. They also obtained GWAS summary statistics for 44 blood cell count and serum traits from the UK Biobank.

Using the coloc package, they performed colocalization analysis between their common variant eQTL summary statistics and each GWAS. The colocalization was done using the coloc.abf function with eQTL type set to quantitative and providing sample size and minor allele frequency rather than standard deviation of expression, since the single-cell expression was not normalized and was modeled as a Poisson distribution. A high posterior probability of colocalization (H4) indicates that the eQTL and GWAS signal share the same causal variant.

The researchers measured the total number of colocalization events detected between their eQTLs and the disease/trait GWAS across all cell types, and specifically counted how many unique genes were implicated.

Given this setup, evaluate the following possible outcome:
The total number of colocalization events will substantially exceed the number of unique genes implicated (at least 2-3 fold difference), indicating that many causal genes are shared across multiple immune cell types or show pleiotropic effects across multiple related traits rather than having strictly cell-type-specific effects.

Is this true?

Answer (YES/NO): YES